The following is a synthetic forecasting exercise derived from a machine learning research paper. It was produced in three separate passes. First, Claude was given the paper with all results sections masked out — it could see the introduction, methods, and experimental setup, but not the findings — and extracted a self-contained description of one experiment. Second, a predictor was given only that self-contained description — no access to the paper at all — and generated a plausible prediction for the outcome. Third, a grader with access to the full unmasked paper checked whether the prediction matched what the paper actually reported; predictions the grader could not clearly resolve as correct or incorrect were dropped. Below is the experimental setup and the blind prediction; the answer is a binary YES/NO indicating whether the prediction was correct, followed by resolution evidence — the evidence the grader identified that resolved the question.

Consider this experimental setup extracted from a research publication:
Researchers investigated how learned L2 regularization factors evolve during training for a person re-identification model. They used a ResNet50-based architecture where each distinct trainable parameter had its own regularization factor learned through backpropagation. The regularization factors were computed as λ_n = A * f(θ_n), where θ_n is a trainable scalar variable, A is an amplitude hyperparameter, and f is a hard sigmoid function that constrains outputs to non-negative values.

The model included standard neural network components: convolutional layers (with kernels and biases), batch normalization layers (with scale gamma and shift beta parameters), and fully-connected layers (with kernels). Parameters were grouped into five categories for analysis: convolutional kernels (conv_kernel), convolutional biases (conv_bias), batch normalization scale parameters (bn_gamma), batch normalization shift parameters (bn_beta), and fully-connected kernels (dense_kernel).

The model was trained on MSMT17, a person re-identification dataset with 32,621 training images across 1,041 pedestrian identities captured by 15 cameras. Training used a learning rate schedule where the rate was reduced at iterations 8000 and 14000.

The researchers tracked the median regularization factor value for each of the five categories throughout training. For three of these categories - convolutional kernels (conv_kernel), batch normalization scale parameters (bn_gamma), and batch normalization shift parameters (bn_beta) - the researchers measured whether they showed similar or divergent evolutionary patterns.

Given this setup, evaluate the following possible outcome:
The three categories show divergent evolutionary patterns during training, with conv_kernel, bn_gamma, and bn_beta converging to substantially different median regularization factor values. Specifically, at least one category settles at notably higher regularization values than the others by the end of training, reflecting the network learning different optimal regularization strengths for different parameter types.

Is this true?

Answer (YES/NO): NO